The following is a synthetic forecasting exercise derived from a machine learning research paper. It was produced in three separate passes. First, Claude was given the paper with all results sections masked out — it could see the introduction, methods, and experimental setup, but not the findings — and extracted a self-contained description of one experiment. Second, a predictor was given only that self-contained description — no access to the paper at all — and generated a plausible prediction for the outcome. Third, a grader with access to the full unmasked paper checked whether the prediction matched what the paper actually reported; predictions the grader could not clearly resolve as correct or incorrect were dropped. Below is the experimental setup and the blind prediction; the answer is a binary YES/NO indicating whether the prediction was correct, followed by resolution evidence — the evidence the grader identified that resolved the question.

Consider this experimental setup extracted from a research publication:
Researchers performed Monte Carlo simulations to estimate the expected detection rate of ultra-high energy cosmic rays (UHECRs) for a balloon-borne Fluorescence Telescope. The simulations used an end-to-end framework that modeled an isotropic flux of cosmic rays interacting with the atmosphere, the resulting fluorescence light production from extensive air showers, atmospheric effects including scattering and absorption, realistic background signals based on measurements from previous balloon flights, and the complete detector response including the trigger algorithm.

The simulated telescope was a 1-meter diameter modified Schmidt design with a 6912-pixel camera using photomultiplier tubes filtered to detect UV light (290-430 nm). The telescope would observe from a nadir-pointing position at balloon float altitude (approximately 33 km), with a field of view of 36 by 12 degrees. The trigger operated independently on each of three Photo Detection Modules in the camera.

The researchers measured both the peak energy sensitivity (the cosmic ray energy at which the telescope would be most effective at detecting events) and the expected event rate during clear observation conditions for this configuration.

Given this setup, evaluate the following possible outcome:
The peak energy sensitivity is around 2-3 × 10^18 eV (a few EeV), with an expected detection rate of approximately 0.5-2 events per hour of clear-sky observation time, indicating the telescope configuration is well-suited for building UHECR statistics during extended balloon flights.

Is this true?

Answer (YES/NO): NO